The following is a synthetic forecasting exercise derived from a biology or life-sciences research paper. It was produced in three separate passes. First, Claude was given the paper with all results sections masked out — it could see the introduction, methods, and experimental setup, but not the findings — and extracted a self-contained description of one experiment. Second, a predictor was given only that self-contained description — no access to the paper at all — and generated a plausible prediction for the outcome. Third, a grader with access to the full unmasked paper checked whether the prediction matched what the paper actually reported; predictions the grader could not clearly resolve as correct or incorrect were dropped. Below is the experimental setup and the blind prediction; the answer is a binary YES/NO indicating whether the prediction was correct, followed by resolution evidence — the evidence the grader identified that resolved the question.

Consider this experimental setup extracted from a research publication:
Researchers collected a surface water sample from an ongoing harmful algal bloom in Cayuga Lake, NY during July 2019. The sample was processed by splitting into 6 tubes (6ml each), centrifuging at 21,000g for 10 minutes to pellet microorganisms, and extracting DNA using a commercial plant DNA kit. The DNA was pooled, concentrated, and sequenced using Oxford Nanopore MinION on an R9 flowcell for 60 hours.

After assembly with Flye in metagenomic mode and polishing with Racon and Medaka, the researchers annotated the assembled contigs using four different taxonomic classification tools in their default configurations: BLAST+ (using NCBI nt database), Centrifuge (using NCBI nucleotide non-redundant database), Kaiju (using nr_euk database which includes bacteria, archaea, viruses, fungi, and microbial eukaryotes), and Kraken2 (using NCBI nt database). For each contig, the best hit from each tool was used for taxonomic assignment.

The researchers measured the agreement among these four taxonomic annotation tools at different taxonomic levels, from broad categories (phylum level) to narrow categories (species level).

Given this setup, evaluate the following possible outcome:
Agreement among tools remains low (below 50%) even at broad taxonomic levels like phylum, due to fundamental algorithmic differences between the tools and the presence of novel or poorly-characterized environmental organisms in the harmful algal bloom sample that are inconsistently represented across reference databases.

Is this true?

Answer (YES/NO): NO